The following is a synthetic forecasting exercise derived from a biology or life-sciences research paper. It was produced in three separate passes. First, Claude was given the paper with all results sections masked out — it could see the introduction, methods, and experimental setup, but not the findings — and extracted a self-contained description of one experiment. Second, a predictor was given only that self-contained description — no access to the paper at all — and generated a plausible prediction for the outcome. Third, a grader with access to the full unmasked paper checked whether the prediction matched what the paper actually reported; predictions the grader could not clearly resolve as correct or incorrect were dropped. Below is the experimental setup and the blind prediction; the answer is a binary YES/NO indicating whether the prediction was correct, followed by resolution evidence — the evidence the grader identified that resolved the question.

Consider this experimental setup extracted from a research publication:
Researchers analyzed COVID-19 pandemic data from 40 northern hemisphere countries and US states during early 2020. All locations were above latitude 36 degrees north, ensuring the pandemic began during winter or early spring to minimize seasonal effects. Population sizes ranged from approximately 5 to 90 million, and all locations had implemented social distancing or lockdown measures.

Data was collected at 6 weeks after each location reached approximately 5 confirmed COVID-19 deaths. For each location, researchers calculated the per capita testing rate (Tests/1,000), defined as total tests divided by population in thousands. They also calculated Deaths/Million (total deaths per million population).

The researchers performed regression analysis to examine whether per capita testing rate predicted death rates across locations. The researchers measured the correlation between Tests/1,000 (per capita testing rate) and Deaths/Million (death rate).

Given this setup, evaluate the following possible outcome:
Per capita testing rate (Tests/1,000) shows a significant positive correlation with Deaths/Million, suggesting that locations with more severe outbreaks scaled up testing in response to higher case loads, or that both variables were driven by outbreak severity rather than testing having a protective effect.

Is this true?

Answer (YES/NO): NO